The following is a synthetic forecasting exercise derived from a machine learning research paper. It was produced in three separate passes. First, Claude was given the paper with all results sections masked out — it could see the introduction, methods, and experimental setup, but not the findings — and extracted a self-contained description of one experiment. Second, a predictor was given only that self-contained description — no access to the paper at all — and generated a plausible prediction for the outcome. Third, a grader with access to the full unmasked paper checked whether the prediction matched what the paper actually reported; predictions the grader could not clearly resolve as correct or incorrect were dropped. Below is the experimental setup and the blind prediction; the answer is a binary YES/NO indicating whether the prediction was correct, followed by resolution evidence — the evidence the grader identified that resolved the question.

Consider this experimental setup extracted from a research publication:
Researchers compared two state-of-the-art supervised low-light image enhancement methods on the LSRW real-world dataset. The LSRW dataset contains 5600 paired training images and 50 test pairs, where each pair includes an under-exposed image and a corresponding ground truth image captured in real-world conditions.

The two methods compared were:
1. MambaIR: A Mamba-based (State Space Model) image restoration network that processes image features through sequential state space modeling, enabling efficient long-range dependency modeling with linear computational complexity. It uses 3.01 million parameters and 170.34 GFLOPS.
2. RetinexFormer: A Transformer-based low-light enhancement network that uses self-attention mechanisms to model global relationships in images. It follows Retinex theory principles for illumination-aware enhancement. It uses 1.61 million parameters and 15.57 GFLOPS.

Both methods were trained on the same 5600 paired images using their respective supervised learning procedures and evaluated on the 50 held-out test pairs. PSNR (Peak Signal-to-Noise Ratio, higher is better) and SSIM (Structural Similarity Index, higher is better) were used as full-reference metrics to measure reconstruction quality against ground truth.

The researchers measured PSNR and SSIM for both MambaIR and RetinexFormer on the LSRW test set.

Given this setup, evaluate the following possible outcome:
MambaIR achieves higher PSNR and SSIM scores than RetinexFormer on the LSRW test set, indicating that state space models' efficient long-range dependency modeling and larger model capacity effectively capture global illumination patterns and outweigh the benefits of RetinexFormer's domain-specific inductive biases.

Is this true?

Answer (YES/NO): NO